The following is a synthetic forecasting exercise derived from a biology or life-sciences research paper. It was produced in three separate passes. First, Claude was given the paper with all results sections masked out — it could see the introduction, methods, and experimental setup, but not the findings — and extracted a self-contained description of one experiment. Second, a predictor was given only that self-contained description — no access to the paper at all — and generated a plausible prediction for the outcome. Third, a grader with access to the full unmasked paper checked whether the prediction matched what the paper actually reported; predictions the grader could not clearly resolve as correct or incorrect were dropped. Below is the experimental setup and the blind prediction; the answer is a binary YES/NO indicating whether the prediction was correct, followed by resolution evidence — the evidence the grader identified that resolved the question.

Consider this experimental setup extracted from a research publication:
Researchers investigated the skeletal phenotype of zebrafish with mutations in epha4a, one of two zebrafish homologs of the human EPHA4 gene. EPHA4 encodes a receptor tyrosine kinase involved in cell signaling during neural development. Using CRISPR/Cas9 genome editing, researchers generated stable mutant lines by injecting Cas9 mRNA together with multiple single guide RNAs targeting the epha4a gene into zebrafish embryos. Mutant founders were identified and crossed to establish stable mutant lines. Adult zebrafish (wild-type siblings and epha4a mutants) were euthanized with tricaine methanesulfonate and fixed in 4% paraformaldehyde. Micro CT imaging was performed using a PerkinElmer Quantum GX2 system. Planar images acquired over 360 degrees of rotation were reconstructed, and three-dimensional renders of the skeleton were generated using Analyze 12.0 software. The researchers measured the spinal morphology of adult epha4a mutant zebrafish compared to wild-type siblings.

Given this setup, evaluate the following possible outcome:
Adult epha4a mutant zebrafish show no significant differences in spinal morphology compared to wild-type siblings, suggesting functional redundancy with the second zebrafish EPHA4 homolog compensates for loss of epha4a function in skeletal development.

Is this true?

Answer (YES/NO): NO